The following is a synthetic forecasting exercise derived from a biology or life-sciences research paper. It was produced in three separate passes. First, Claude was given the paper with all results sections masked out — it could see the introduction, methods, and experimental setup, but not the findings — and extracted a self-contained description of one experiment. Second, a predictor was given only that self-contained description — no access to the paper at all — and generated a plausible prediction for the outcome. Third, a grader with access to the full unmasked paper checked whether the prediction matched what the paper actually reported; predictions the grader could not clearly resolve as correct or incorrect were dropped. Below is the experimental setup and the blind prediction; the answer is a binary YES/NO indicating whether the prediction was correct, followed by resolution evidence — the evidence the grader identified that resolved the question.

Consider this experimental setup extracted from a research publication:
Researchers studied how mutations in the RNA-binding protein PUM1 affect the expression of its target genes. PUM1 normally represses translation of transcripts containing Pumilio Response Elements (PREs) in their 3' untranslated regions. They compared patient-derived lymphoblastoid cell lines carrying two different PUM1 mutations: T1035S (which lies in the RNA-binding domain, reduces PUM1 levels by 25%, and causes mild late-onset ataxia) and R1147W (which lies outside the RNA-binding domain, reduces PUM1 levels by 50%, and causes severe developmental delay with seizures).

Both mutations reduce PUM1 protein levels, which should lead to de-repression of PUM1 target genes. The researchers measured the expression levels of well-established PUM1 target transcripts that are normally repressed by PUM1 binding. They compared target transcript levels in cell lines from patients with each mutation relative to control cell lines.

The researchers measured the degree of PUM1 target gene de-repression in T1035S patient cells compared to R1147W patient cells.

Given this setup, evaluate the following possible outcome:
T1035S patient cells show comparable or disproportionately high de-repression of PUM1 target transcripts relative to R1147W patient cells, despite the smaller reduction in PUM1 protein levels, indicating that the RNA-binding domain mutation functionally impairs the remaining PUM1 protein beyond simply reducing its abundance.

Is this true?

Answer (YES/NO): YES